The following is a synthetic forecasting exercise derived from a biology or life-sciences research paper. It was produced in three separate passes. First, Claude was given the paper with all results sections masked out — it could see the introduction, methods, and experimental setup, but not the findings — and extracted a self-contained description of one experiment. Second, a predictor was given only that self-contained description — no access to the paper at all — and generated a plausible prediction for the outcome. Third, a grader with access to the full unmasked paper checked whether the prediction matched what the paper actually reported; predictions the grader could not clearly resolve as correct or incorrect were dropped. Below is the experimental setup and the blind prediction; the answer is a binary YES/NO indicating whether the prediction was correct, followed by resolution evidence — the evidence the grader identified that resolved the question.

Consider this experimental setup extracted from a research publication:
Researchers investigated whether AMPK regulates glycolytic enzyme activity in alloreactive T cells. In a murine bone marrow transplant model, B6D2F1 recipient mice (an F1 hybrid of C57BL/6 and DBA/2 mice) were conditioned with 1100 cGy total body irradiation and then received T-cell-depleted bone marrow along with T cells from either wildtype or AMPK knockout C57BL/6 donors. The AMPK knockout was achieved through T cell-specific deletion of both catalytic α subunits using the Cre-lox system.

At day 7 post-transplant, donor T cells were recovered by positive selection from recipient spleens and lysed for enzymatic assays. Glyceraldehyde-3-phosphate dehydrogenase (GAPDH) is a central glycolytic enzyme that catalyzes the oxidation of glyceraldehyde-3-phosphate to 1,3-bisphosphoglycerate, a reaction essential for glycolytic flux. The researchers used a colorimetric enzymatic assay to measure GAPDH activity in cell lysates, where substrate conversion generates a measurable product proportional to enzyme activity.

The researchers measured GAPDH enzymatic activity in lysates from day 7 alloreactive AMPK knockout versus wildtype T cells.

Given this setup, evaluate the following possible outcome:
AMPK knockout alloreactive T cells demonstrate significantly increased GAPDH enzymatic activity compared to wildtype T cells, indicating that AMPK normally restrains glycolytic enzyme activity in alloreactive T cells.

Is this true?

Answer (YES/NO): NO